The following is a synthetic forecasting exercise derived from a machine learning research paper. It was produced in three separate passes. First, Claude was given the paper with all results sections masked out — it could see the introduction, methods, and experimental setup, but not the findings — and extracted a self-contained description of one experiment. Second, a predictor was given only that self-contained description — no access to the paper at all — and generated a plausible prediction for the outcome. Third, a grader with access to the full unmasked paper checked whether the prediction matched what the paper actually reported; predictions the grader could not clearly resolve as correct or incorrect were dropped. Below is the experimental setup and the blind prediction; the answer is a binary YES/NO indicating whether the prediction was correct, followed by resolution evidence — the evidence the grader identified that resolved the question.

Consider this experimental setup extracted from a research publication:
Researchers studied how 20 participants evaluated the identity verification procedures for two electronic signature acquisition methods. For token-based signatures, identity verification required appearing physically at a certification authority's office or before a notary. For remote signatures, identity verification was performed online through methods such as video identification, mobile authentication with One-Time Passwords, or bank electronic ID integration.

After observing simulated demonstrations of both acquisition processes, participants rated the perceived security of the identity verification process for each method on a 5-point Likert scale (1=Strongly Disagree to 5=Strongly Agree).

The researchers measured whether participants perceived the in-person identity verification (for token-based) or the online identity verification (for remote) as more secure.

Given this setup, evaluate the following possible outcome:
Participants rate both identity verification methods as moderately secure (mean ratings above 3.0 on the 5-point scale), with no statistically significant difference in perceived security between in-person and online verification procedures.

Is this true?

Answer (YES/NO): NO